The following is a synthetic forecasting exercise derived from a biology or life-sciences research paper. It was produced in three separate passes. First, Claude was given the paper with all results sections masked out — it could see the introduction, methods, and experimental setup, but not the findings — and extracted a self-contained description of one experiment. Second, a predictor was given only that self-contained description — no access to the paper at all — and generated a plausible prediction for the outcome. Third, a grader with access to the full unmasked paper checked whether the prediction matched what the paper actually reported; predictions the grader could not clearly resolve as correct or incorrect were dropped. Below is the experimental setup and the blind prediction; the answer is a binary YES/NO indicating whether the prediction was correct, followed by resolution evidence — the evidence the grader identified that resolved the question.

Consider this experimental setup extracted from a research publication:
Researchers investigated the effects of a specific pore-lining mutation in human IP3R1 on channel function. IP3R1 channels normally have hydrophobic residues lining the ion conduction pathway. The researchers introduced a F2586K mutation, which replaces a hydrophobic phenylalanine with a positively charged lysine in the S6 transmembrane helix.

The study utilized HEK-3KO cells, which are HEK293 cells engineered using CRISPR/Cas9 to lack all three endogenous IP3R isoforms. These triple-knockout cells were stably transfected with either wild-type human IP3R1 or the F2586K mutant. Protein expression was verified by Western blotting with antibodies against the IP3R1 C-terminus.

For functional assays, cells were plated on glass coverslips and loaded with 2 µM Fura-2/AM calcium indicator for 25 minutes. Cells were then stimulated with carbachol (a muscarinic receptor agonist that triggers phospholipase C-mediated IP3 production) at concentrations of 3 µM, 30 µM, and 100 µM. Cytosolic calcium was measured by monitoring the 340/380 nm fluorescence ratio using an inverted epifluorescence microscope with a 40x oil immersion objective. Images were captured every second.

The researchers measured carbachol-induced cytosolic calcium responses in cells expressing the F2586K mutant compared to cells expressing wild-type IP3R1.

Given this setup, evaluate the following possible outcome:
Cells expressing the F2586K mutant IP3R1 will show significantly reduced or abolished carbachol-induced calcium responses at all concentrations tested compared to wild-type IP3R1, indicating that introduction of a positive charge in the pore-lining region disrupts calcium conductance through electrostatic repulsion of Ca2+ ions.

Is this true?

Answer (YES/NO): YES